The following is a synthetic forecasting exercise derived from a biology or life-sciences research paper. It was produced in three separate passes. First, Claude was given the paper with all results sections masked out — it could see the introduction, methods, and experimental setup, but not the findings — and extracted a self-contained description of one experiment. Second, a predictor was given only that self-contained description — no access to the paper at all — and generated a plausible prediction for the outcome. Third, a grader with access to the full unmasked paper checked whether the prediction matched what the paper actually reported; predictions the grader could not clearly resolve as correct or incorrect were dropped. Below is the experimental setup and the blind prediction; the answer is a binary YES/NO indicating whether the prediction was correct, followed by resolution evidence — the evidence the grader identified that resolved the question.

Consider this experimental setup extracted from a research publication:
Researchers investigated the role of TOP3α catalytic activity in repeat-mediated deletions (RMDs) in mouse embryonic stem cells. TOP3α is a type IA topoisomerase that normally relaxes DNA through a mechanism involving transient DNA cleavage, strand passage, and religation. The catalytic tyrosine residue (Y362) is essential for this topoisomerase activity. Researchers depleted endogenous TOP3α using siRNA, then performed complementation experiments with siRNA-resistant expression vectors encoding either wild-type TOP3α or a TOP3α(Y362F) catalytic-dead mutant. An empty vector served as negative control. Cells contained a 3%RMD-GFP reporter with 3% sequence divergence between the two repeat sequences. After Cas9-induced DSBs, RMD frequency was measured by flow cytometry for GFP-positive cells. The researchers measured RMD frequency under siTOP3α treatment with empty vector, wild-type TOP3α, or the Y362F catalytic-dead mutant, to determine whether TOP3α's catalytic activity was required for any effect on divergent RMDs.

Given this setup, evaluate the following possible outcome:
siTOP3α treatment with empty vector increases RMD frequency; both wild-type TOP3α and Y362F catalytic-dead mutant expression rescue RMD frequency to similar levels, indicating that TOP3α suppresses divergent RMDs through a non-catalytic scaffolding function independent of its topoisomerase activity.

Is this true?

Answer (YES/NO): NO